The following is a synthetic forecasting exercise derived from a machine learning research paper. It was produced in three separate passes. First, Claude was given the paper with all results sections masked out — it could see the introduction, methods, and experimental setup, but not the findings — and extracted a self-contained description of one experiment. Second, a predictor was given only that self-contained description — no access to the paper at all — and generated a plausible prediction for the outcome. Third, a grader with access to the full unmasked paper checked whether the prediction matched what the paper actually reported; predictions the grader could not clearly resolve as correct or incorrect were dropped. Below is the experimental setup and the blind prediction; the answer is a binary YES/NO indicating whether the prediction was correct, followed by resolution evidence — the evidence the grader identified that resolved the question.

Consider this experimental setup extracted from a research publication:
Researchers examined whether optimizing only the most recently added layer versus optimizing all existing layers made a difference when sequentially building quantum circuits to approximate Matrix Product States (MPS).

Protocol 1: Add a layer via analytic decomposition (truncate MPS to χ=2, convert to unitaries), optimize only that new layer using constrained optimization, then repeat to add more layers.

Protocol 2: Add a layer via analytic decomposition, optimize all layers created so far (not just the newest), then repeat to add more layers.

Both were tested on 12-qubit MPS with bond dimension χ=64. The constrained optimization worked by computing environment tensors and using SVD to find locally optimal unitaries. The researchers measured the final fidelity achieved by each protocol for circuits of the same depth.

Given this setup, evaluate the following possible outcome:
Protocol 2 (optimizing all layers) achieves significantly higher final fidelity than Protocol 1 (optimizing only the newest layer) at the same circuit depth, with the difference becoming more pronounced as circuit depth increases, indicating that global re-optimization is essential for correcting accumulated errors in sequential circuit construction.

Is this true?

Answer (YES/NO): YES